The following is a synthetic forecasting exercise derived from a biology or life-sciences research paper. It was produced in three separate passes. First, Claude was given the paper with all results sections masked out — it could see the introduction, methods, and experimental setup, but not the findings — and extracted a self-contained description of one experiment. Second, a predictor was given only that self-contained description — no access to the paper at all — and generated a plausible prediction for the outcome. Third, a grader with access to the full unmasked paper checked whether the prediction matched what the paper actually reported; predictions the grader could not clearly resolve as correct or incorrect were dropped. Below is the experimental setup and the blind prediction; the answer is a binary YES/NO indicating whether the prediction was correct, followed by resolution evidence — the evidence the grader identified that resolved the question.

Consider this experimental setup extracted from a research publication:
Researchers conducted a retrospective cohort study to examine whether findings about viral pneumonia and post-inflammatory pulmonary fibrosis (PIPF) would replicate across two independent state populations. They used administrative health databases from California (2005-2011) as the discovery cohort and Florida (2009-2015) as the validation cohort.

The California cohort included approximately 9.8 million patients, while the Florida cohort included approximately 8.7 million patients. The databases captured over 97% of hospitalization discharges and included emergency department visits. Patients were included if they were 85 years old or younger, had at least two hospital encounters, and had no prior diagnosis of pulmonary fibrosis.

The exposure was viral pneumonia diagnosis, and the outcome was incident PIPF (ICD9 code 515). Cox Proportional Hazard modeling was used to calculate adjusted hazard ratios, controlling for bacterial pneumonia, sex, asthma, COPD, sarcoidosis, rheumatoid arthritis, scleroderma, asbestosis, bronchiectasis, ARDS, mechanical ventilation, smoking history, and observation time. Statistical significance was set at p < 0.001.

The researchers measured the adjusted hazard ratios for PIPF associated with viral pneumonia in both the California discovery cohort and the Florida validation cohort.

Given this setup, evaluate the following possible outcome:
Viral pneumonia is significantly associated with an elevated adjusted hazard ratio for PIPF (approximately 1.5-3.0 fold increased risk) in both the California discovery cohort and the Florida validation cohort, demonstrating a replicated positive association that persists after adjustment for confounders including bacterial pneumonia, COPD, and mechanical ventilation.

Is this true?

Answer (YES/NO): NO